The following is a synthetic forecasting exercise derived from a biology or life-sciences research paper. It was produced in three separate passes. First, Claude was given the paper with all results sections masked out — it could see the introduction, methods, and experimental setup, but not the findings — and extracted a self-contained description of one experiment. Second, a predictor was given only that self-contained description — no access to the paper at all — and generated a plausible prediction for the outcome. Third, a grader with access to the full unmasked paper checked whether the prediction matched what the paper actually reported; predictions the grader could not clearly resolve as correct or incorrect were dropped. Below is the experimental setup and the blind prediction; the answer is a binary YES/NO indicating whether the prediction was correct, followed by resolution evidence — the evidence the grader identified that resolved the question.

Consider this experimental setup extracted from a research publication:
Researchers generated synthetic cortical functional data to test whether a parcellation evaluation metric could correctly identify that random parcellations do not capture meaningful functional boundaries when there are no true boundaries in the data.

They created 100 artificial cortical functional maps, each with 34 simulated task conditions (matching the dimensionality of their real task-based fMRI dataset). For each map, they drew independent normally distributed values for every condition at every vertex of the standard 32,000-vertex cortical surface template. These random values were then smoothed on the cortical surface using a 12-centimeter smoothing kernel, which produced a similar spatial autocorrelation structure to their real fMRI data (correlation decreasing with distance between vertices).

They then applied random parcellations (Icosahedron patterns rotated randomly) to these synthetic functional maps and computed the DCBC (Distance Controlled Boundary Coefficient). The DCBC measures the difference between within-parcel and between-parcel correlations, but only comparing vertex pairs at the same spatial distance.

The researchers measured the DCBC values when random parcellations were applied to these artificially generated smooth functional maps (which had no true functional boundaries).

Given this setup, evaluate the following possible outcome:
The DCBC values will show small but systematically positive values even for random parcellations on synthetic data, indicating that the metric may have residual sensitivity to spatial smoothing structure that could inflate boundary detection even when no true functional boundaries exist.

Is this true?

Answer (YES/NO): NO